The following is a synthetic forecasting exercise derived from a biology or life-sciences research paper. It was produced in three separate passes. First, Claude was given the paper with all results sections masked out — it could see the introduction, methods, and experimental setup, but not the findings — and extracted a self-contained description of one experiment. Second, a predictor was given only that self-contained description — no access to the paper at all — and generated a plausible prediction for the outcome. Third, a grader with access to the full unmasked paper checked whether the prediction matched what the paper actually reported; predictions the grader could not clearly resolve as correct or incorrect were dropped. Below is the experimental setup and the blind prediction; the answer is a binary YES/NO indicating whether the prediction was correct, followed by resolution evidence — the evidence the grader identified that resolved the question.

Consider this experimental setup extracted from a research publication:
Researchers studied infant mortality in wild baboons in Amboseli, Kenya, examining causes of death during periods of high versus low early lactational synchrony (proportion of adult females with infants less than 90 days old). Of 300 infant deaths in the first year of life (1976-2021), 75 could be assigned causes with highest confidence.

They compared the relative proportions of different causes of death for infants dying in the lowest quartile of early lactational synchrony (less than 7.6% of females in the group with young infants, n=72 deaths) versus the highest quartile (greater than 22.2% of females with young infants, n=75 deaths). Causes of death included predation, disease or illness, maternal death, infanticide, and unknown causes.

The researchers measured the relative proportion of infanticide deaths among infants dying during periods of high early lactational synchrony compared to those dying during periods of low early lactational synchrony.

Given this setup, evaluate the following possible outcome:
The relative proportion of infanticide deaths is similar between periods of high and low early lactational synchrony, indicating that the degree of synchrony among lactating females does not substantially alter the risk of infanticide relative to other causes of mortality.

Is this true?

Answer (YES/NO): NO